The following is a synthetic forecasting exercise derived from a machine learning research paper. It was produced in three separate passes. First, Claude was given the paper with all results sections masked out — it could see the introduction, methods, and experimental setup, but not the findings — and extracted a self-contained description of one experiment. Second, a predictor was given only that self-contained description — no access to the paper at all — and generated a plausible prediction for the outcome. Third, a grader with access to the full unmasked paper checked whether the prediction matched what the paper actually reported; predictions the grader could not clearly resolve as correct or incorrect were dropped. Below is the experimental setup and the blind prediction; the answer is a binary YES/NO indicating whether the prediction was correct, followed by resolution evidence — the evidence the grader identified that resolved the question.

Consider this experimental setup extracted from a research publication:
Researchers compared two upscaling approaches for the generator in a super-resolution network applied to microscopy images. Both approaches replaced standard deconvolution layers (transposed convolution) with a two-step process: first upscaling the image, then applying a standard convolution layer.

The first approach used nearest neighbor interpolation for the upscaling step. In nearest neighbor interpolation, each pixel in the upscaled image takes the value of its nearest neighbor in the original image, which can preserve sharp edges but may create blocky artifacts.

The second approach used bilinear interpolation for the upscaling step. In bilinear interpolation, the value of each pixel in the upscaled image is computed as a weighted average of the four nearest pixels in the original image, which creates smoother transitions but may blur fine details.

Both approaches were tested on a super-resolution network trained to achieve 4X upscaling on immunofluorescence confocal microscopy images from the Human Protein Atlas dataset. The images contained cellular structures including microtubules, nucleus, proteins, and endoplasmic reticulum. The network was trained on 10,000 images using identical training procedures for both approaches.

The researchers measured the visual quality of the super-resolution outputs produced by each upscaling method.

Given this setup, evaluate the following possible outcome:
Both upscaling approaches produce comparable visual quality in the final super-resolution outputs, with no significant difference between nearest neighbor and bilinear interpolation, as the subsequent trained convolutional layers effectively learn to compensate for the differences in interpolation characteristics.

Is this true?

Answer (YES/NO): NO